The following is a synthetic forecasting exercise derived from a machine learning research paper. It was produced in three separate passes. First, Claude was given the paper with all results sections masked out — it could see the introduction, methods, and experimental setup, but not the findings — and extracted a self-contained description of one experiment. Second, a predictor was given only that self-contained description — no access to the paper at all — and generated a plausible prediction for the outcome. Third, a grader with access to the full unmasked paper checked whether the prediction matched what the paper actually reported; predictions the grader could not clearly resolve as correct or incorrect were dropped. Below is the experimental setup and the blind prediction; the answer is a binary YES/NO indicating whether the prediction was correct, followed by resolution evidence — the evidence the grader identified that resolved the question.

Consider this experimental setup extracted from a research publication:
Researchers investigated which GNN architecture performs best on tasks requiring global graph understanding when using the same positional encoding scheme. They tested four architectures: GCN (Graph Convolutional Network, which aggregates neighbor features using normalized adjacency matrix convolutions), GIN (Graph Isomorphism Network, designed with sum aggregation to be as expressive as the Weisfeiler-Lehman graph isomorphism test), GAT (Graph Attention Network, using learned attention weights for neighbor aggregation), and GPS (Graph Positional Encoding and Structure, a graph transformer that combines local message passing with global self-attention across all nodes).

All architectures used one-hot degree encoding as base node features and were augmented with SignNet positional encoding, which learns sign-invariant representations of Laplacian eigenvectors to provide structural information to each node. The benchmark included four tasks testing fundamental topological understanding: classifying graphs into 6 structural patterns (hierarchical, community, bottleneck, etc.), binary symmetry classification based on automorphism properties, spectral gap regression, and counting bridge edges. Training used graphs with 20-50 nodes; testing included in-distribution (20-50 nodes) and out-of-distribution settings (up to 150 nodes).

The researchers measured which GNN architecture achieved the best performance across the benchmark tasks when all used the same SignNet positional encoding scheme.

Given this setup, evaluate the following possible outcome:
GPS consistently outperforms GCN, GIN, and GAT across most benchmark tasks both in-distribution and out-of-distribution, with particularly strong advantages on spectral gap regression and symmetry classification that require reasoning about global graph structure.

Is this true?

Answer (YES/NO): NO